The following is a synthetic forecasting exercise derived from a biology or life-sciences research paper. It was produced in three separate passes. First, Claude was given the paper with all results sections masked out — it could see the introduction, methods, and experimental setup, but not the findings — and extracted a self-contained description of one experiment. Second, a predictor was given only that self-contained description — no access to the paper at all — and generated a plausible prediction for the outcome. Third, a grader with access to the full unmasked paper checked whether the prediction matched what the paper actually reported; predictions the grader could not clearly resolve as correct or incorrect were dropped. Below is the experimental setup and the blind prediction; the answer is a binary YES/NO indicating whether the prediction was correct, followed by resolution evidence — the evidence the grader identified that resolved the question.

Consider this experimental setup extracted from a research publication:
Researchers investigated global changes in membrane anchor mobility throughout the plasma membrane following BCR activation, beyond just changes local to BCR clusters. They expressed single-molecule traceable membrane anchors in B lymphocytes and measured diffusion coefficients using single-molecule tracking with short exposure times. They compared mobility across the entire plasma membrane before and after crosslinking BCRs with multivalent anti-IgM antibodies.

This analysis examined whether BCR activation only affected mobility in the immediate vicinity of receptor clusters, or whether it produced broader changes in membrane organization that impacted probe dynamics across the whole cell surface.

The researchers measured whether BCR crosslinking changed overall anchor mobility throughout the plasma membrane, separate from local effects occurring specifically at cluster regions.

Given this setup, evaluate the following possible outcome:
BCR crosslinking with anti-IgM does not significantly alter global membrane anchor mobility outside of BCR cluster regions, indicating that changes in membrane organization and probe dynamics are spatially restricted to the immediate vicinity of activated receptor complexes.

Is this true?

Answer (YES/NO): NO